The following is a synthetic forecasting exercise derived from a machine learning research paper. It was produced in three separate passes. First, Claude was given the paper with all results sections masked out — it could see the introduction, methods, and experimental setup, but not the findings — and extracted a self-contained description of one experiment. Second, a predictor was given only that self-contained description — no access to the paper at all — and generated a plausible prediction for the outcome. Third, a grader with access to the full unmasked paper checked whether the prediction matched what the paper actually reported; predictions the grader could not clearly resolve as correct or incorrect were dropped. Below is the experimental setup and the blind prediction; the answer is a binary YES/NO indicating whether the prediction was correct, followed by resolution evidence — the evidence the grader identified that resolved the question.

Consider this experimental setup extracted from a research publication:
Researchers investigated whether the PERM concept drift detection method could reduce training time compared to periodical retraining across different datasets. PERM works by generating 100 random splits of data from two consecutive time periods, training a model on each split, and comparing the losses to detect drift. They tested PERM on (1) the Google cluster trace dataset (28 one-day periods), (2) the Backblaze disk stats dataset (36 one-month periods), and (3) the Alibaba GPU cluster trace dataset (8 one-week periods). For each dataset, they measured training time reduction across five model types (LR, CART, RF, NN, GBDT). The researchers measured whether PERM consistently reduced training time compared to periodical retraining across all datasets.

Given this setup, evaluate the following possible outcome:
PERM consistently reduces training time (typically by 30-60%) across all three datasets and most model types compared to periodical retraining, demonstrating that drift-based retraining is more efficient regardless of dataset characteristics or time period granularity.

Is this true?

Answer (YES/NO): NO